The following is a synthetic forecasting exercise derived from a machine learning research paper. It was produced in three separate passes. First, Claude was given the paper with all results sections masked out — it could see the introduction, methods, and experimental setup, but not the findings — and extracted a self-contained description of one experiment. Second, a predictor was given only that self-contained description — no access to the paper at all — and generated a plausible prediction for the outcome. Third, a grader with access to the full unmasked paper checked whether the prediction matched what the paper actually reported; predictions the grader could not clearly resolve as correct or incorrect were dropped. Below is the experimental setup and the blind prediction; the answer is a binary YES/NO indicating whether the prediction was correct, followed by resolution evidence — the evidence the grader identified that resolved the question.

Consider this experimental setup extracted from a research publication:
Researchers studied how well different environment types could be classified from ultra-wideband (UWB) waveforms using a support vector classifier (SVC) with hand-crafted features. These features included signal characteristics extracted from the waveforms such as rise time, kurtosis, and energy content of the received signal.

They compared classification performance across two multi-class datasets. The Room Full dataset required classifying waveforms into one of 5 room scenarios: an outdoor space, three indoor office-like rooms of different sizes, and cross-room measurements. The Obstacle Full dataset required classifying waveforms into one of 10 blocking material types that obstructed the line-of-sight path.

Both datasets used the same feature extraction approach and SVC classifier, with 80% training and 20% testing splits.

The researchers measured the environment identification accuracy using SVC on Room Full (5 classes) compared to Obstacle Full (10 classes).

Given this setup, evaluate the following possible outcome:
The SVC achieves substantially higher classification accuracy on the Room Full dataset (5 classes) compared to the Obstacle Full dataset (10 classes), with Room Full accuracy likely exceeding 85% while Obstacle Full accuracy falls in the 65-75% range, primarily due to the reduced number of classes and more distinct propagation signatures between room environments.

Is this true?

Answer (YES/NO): NO